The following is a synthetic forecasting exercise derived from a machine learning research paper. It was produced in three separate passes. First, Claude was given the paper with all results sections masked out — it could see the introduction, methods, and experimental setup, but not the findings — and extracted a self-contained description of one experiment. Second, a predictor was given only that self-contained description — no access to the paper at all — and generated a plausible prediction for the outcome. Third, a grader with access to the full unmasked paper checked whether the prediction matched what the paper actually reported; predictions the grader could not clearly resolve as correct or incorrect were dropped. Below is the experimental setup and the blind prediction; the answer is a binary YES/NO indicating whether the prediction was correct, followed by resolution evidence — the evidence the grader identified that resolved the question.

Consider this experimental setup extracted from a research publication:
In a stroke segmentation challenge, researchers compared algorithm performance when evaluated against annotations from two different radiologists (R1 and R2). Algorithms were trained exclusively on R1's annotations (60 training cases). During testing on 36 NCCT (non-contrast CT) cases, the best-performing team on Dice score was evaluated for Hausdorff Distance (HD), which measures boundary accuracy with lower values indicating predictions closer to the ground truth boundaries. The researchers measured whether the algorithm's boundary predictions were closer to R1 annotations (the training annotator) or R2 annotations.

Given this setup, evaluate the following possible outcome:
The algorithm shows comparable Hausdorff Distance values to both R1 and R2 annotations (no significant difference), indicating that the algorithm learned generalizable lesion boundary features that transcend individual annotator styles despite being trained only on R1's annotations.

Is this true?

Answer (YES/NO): NO